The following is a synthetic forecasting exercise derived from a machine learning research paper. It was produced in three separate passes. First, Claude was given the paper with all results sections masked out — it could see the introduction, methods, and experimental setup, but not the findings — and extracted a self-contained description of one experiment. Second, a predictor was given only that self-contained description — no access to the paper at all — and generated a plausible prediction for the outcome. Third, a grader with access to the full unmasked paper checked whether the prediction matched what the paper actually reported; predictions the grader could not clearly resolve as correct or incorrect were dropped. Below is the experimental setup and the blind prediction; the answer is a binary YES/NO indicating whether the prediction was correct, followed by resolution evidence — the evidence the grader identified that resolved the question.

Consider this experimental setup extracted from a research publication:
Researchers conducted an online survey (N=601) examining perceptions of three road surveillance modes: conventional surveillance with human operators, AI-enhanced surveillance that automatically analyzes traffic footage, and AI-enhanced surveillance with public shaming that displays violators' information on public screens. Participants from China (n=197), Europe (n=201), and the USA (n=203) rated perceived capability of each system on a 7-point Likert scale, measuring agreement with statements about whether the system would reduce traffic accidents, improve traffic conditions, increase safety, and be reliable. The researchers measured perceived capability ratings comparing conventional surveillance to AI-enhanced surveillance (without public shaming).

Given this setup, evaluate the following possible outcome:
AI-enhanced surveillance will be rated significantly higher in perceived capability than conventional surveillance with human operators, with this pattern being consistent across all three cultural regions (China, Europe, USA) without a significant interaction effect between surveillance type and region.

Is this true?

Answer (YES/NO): NO